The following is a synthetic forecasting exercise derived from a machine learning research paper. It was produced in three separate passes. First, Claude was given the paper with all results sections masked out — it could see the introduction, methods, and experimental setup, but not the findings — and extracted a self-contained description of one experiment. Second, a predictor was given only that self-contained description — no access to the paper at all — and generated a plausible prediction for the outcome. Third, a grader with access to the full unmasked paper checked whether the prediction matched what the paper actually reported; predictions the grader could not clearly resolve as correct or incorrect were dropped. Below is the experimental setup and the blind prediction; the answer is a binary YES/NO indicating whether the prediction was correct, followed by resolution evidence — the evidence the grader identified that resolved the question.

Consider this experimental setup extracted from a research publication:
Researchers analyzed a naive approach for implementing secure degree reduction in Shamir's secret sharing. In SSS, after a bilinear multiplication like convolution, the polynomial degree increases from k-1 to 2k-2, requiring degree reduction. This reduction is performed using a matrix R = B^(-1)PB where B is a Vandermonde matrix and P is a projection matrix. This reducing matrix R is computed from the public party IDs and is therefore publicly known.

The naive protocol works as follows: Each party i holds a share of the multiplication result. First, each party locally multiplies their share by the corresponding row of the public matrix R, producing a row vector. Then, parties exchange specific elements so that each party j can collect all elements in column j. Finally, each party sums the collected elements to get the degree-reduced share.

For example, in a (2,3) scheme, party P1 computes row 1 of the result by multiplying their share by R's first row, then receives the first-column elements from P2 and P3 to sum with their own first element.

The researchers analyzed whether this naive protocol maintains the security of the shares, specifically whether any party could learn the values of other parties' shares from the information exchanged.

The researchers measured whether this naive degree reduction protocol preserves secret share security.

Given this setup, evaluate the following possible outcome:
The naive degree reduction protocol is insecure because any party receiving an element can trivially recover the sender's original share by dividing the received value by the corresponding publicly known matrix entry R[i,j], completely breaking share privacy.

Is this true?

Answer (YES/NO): YES